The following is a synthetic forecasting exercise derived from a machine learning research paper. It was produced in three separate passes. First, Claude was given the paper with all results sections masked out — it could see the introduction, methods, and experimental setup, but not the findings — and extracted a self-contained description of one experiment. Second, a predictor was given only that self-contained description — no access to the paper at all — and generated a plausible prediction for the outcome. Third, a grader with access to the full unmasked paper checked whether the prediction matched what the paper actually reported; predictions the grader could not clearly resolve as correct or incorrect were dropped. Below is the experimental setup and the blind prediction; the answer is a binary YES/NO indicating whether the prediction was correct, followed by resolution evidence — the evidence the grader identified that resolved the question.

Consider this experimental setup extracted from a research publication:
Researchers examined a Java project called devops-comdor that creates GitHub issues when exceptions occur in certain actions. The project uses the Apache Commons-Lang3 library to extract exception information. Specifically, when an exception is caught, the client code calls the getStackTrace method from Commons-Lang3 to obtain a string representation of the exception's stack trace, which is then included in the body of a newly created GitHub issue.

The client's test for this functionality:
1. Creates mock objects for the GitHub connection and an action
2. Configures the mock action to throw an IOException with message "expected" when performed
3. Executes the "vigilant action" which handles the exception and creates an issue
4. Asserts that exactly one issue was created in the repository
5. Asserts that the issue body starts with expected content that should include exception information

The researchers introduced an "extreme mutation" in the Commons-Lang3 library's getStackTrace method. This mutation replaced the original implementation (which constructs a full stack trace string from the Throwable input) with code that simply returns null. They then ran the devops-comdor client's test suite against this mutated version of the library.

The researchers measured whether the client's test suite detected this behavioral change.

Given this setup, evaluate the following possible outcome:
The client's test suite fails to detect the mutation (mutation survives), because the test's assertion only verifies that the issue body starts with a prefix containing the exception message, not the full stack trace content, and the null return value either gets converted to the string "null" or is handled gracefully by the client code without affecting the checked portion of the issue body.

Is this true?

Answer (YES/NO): YES